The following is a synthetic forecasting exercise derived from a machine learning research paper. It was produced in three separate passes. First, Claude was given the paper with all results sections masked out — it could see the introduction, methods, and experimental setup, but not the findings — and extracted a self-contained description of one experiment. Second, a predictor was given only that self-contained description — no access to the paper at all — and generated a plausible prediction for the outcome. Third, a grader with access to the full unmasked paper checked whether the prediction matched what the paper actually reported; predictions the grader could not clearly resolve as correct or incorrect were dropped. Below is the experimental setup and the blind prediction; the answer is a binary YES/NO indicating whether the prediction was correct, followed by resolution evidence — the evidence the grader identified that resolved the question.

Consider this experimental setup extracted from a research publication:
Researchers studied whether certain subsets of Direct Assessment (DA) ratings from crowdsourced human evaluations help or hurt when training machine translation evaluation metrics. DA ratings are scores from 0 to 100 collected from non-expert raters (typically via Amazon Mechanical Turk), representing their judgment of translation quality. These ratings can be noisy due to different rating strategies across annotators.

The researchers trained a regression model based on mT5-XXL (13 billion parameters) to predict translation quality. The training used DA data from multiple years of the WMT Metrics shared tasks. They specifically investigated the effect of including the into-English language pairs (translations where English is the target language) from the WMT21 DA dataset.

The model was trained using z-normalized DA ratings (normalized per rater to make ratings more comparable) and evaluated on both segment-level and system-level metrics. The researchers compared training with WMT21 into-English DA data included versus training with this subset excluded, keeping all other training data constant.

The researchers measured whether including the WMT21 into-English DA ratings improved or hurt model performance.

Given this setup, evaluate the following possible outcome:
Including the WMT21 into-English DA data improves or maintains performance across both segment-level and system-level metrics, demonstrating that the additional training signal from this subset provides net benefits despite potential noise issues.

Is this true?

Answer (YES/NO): NO